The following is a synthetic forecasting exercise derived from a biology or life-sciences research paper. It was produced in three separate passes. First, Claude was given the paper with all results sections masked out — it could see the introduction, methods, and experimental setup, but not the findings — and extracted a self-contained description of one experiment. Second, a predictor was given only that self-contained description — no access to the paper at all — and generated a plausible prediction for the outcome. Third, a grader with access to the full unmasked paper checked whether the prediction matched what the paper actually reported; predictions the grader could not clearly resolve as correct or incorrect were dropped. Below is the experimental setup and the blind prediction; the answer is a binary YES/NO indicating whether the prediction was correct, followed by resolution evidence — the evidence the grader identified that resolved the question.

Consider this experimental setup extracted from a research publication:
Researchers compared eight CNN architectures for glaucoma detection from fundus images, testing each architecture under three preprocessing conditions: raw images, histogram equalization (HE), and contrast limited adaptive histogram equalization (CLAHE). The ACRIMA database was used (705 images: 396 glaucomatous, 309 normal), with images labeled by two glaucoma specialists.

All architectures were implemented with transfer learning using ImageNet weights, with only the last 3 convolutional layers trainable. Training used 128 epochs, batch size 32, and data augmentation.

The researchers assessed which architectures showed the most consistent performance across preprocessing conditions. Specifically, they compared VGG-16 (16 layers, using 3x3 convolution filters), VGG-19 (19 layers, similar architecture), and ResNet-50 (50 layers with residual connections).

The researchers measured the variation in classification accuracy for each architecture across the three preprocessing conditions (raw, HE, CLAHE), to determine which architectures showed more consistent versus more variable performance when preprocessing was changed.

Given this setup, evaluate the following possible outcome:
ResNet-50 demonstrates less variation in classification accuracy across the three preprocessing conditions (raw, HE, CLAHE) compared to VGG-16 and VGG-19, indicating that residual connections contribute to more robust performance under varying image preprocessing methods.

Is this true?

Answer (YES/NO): NO